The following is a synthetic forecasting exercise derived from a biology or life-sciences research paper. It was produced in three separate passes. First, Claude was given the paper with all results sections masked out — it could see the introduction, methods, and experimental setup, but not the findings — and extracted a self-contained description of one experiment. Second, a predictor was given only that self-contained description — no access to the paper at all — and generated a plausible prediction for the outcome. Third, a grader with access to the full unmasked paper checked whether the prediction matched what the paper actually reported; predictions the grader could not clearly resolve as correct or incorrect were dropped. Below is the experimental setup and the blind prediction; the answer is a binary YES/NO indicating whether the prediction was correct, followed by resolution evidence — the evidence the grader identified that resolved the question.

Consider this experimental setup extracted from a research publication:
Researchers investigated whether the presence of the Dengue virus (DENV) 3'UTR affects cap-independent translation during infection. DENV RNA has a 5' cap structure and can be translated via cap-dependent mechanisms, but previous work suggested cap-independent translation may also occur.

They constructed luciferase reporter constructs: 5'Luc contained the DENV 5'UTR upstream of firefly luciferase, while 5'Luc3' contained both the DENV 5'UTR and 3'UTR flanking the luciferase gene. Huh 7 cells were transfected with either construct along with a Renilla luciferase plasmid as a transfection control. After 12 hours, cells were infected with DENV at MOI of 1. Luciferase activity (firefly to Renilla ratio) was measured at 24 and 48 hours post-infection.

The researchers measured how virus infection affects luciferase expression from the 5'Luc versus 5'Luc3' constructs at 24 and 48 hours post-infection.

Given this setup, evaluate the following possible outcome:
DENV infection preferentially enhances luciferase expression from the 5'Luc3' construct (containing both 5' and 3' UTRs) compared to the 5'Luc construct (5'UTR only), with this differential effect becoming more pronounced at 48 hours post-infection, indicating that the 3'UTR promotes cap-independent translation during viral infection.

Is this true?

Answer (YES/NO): YES